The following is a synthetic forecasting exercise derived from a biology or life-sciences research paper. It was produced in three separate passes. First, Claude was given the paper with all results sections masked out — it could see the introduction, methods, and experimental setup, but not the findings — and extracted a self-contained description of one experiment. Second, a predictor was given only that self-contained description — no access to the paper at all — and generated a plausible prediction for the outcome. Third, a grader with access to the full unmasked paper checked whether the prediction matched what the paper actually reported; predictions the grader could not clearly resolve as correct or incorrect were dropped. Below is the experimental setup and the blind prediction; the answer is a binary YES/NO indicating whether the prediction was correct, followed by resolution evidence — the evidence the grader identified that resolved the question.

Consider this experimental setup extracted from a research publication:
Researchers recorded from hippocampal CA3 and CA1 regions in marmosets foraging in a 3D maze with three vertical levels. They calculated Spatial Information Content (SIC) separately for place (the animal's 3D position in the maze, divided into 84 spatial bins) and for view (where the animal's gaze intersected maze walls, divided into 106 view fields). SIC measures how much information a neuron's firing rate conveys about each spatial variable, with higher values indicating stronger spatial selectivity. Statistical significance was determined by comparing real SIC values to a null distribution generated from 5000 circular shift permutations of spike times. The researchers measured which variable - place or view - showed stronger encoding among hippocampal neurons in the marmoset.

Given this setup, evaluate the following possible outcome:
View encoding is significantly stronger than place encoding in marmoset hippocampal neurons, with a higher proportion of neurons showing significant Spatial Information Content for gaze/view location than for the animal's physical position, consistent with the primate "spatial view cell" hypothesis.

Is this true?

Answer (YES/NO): YES